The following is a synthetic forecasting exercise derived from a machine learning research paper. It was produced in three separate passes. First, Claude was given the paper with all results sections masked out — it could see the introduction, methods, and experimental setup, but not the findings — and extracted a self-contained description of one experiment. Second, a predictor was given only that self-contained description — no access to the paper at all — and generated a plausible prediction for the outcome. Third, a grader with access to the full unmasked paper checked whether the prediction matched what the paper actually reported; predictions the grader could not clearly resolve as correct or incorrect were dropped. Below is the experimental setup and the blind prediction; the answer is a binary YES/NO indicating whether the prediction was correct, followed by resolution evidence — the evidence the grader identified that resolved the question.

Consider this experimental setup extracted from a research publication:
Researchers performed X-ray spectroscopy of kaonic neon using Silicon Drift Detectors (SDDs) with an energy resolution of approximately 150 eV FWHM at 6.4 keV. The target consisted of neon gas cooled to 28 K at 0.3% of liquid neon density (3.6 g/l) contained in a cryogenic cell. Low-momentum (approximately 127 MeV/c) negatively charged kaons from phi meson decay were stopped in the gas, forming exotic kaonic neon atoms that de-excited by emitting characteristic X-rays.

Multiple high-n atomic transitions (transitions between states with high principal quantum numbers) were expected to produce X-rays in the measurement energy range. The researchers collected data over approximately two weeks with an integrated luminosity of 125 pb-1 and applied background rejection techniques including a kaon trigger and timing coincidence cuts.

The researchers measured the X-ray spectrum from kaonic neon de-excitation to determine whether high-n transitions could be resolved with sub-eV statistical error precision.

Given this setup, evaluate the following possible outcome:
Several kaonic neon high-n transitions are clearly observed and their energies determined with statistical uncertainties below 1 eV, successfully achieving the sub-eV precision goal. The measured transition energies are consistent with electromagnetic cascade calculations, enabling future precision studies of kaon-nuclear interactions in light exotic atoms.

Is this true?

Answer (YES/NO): NO